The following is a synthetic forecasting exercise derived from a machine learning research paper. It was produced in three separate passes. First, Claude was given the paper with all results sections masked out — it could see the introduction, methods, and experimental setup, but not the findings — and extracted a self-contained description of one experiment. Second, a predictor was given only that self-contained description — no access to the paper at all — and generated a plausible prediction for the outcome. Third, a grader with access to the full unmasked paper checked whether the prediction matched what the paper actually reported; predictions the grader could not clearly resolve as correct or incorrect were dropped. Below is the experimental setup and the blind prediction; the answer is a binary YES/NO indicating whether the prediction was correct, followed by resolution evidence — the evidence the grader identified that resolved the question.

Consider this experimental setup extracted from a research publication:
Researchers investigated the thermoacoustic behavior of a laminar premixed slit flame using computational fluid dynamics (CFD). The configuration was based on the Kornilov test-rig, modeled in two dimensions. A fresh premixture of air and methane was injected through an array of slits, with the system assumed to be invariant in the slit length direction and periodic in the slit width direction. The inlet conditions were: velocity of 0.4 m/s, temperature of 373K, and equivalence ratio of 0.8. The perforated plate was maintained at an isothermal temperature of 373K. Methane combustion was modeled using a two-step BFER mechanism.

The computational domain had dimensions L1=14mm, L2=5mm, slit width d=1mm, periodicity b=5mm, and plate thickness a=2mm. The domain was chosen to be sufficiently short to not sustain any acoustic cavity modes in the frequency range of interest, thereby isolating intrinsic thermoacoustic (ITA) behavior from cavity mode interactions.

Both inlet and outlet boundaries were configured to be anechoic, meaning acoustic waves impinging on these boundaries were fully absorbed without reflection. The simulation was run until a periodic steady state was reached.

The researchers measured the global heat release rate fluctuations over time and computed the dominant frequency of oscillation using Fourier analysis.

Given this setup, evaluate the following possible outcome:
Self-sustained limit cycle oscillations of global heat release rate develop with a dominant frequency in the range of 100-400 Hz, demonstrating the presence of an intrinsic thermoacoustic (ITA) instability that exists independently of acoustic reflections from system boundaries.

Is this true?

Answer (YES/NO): YES